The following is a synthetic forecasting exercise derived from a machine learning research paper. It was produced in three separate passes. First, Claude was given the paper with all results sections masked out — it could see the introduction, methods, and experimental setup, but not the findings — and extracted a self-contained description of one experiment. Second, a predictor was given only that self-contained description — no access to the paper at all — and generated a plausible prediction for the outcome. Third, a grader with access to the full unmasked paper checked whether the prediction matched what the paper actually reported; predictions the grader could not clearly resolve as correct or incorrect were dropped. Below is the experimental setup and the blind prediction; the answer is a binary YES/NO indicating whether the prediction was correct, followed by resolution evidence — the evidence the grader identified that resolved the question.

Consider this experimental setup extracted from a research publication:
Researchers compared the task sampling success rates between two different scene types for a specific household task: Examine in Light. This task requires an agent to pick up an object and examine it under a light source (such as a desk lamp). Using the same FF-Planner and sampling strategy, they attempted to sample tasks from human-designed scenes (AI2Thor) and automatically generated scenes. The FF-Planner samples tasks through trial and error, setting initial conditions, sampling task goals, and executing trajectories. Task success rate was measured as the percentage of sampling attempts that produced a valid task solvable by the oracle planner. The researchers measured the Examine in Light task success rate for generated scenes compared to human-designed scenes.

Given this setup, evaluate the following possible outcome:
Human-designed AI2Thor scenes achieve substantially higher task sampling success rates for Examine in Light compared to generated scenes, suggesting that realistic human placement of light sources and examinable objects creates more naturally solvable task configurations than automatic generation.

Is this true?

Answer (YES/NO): NO